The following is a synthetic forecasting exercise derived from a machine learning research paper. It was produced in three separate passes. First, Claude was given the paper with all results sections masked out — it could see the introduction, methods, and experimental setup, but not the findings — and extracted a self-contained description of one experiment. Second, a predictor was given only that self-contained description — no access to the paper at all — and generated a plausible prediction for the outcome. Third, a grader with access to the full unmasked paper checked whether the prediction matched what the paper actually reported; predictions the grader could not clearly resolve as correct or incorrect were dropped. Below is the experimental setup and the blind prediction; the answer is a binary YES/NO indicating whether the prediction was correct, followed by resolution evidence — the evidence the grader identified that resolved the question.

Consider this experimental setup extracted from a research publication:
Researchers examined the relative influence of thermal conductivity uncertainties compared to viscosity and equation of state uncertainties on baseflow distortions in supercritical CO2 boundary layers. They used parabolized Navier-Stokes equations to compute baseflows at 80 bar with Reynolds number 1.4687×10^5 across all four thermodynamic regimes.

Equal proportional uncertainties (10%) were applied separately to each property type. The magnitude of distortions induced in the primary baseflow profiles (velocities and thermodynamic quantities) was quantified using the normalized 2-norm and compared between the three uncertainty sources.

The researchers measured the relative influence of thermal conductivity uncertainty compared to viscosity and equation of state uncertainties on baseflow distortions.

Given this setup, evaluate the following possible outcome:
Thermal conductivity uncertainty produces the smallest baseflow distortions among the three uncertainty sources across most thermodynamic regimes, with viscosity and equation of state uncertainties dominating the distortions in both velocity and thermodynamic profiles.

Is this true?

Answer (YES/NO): YES